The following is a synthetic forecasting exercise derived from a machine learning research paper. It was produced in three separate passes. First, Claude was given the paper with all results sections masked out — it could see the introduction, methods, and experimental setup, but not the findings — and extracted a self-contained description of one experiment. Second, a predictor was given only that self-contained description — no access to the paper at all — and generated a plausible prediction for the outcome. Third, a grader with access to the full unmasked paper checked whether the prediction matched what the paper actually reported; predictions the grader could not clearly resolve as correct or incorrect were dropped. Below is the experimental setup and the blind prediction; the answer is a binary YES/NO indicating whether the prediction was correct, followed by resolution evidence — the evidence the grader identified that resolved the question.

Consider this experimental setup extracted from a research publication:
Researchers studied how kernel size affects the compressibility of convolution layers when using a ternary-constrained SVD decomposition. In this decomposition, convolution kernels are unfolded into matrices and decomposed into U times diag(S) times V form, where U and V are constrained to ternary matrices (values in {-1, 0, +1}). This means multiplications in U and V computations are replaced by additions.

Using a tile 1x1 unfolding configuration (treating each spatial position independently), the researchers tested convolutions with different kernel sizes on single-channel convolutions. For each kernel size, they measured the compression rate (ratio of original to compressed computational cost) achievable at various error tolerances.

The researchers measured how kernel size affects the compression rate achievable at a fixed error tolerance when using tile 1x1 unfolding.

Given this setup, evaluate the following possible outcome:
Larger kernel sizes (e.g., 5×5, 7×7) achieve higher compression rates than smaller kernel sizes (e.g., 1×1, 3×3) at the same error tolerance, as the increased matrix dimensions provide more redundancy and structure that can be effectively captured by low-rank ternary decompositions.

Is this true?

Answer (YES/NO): YES